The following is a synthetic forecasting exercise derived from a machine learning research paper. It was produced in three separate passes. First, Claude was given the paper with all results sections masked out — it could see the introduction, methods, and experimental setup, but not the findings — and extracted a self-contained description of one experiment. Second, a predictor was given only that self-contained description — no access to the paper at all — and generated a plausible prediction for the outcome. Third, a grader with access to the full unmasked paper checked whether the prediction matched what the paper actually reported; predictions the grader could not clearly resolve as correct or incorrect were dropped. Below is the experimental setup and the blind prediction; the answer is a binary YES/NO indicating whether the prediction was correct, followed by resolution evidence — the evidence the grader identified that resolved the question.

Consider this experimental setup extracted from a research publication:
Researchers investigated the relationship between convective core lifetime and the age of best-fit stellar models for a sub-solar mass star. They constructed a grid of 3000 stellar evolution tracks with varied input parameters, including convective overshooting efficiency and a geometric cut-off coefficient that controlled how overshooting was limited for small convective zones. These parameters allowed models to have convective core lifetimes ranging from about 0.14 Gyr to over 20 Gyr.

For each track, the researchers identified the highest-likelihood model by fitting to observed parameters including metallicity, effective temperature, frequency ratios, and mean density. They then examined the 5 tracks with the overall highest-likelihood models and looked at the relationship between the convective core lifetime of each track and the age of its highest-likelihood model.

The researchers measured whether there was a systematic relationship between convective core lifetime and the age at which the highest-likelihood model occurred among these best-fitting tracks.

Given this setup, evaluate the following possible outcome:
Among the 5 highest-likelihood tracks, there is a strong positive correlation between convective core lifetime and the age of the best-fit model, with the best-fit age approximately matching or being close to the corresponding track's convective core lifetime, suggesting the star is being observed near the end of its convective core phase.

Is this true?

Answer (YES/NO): NO